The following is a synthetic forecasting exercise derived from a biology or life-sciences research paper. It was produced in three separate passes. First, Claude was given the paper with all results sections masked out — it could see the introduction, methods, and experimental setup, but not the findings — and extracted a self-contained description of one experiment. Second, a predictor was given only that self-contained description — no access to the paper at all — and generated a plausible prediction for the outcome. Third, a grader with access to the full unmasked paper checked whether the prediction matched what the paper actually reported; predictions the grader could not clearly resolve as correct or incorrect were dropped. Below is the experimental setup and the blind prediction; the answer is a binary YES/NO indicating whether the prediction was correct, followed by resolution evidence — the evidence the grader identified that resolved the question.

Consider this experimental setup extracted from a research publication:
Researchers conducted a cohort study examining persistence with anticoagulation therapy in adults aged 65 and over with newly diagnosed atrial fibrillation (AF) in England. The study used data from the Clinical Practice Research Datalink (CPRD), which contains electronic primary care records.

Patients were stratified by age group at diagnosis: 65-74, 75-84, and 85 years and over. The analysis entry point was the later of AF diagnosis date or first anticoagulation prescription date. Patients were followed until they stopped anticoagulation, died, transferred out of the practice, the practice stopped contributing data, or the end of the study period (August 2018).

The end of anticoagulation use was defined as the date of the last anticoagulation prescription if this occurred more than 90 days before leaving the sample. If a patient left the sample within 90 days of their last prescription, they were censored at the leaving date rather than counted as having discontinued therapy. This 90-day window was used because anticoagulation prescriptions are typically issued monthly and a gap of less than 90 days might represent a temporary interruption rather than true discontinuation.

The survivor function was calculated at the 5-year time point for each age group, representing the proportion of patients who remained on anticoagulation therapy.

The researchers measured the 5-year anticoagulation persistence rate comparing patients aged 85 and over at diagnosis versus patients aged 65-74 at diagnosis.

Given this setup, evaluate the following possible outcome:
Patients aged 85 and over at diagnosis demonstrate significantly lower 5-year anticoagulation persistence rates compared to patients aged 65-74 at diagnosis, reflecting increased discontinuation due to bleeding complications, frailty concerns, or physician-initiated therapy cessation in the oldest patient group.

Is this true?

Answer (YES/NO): YES